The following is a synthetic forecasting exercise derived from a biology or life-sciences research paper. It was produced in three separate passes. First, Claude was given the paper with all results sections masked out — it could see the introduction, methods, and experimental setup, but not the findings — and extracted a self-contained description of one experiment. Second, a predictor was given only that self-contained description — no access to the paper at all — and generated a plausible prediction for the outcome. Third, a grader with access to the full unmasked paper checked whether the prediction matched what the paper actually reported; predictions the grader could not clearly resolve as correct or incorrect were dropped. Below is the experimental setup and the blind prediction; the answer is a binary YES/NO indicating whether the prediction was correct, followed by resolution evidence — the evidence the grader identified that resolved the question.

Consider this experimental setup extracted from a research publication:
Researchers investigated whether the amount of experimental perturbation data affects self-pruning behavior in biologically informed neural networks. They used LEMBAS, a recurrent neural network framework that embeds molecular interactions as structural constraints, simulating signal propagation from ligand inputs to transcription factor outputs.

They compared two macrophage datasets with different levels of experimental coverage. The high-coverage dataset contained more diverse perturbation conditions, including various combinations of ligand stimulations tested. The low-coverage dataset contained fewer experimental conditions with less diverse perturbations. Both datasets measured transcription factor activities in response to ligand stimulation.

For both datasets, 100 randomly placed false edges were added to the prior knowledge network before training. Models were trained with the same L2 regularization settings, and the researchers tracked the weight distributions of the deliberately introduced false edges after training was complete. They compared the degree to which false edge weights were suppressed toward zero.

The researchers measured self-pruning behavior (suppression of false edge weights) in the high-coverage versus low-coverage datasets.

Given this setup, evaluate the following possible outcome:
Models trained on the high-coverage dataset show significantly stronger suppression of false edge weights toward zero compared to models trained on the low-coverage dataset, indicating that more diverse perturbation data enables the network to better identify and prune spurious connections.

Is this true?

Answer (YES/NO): NO